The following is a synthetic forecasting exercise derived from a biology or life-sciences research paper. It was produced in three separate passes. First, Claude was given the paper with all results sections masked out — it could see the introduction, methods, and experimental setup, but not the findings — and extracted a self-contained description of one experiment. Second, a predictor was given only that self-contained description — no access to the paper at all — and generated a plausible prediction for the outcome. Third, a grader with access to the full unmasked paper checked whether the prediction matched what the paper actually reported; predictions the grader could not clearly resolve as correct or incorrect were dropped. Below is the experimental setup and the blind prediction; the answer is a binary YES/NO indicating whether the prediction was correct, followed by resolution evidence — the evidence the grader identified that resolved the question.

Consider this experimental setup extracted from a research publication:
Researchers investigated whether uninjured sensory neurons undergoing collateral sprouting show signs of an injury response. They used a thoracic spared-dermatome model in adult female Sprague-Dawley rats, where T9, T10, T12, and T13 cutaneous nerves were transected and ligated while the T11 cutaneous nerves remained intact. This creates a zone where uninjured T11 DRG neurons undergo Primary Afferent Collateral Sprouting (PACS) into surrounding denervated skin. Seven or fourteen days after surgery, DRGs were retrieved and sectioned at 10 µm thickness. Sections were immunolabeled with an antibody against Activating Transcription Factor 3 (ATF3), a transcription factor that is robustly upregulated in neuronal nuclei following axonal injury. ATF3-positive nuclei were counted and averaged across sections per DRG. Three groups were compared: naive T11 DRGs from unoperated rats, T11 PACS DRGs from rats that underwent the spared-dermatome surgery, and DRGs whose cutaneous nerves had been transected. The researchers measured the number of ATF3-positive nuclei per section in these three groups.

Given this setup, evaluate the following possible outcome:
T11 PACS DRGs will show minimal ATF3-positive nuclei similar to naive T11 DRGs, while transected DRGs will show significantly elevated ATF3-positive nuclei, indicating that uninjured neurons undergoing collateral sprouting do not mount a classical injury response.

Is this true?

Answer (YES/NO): YES